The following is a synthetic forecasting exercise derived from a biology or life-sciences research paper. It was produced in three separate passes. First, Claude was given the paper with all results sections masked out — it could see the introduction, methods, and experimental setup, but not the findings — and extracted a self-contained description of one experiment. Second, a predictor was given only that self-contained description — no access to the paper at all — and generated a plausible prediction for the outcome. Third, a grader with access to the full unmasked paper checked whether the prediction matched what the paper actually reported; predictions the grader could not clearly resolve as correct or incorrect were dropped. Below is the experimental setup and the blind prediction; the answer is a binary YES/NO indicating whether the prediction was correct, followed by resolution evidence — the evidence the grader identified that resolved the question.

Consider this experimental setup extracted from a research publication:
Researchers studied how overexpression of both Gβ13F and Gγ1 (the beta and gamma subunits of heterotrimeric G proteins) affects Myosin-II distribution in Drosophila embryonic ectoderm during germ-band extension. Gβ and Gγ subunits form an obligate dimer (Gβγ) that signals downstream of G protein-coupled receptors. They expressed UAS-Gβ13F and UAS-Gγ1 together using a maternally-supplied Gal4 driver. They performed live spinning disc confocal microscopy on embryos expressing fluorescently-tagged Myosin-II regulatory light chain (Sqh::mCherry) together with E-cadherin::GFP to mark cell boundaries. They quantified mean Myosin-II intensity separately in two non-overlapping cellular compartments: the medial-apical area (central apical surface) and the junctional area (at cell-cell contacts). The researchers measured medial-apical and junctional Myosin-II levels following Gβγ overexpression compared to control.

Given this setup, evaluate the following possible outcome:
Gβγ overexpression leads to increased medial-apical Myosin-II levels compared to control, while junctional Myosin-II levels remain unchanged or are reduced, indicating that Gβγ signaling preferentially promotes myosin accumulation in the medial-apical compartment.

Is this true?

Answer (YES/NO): NO